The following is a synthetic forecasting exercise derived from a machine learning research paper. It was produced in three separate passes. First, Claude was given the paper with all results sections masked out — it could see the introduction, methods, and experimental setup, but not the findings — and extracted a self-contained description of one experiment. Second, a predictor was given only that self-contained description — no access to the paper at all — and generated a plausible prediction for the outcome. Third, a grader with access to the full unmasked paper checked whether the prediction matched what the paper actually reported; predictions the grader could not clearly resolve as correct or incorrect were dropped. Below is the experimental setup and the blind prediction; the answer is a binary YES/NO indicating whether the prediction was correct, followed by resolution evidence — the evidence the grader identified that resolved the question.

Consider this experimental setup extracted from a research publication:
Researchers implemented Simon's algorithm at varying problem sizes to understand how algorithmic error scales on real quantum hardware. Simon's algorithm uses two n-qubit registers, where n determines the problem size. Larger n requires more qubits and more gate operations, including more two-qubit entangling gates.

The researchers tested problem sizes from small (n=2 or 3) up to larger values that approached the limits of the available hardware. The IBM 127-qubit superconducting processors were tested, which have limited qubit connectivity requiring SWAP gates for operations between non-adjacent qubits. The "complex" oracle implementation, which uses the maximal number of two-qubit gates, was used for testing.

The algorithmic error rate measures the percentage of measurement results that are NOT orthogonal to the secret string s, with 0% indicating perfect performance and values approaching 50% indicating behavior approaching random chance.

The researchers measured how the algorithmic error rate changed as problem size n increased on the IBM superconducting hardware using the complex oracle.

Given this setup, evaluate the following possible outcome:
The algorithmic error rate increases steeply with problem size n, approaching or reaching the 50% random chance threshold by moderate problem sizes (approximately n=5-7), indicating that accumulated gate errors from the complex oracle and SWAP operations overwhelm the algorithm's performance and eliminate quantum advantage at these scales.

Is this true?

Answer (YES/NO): NO